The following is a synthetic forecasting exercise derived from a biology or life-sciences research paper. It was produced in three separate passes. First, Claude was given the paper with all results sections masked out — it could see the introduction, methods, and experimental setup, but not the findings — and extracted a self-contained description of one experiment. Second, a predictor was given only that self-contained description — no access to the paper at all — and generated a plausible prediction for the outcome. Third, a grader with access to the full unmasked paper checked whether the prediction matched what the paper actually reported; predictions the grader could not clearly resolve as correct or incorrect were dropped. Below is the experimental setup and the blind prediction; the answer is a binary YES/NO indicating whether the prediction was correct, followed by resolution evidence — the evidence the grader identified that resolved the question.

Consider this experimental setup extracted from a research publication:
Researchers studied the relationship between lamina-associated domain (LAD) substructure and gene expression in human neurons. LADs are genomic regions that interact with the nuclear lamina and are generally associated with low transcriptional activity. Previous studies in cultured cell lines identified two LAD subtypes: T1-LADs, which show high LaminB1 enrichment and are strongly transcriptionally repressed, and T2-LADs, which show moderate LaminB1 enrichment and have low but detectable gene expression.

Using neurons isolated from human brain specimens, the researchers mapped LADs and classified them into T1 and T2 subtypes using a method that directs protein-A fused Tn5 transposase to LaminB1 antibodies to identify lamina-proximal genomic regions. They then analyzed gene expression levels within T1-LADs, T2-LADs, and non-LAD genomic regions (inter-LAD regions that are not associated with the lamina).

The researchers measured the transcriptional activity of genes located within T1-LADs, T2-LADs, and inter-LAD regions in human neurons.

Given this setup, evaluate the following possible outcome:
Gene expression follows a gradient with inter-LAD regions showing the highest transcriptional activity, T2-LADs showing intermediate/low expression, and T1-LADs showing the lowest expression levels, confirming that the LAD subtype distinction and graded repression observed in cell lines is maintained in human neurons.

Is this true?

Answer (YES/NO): YES